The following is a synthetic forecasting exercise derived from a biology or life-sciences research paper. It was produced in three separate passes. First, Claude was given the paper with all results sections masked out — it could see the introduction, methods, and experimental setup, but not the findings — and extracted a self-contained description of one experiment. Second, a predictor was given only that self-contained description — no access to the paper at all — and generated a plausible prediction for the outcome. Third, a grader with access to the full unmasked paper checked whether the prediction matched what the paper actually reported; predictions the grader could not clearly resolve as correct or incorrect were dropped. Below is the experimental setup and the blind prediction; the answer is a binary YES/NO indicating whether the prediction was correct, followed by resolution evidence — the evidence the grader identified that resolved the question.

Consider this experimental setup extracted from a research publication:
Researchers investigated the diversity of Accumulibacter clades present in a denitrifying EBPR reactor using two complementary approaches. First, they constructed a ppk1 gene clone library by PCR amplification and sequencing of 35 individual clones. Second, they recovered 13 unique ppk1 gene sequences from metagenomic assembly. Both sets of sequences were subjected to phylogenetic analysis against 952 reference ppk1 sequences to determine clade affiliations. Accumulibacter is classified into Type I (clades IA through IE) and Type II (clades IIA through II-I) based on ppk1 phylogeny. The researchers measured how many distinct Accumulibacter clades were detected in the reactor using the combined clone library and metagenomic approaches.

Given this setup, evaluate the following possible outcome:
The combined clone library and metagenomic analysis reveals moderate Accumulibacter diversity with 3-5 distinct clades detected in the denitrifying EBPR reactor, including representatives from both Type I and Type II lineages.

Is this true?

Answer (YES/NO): NO